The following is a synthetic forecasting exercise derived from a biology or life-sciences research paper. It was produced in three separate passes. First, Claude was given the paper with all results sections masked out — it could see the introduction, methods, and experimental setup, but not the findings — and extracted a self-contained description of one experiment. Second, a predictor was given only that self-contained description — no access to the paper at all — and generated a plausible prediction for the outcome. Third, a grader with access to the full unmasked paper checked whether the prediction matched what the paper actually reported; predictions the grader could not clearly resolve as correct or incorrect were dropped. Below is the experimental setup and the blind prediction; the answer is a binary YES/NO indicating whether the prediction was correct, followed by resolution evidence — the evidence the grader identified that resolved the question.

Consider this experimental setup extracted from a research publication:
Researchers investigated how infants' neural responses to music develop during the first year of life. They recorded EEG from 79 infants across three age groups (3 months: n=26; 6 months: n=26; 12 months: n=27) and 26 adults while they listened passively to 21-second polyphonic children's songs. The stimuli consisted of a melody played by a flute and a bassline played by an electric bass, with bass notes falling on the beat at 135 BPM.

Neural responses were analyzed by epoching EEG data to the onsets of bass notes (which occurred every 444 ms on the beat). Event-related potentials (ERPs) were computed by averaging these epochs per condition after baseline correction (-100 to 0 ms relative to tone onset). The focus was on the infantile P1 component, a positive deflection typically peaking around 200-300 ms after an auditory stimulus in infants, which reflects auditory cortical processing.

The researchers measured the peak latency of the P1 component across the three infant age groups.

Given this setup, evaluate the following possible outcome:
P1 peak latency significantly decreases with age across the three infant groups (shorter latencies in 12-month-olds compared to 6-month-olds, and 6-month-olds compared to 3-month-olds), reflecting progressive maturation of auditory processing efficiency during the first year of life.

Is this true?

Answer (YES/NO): YES